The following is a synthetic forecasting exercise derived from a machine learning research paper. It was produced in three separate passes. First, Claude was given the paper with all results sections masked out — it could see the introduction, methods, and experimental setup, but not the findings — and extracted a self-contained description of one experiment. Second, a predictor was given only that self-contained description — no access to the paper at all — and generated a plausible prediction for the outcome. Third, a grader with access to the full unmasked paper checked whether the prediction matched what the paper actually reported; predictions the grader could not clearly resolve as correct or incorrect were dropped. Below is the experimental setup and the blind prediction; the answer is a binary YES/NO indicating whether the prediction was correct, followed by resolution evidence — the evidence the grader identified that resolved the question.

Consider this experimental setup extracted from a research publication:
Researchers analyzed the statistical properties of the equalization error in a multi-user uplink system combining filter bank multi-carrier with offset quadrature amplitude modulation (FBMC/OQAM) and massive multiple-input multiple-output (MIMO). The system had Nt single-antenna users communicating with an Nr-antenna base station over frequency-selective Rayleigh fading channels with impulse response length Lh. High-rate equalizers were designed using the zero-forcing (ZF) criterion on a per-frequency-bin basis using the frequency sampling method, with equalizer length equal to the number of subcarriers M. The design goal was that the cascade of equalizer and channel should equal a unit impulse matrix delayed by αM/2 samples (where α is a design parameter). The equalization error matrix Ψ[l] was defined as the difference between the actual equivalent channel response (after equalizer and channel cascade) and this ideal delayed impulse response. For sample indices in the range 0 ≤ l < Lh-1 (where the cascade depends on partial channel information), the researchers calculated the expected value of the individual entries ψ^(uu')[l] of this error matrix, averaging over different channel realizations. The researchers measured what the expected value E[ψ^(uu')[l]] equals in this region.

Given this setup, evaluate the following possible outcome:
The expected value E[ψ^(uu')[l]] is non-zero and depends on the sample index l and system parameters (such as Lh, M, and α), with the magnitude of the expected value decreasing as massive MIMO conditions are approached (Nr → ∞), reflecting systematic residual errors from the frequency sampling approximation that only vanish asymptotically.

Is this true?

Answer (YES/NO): NO